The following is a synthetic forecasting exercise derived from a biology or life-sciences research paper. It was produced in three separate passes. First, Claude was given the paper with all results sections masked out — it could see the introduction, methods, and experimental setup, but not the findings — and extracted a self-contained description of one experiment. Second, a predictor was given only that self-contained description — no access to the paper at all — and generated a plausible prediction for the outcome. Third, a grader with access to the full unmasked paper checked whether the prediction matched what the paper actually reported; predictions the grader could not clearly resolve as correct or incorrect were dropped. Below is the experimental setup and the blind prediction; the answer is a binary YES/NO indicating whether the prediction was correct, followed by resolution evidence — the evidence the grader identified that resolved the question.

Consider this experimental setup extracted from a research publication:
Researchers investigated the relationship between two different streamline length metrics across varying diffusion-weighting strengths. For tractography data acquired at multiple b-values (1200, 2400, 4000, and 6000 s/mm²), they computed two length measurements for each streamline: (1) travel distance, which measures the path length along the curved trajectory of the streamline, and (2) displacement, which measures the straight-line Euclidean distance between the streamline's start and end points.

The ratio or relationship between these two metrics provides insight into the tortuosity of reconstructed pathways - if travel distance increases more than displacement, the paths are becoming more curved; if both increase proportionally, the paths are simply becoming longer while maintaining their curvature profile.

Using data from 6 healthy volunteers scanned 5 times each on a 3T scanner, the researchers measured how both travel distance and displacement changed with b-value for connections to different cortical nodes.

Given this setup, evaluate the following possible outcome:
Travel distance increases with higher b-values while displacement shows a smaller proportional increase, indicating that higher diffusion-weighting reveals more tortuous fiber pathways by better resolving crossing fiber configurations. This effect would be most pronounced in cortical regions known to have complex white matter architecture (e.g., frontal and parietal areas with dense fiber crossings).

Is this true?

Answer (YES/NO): NO